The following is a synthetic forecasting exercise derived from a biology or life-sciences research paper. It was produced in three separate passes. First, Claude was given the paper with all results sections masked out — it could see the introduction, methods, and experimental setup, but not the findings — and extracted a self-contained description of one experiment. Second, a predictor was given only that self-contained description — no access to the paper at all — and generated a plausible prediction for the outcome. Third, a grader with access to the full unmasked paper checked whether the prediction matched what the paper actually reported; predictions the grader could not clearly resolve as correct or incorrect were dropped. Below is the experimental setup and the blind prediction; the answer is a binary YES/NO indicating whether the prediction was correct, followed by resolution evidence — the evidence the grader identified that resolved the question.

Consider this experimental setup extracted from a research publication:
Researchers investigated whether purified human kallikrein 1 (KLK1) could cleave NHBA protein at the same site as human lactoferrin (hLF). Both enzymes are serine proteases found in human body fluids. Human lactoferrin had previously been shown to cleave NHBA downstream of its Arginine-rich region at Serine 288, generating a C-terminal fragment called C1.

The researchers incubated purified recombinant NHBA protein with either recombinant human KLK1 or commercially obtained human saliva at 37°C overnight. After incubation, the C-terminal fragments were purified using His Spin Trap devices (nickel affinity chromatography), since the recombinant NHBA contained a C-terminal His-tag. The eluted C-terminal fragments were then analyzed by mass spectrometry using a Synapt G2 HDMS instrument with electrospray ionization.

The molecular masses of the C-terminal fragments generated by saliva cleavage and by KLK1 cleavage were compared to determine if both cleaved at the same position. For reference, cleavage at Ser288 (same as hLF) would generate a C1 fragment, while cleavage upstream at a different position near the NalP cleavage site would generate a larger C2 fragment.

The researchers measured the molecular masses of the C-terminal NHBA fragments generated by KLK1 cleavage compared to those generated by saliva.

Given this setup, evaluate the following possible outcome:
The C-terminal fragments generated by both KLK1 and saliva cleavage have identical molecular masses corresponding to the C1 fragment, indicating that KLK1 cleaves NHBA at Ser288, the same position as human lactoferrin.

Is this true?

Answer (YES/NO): YES